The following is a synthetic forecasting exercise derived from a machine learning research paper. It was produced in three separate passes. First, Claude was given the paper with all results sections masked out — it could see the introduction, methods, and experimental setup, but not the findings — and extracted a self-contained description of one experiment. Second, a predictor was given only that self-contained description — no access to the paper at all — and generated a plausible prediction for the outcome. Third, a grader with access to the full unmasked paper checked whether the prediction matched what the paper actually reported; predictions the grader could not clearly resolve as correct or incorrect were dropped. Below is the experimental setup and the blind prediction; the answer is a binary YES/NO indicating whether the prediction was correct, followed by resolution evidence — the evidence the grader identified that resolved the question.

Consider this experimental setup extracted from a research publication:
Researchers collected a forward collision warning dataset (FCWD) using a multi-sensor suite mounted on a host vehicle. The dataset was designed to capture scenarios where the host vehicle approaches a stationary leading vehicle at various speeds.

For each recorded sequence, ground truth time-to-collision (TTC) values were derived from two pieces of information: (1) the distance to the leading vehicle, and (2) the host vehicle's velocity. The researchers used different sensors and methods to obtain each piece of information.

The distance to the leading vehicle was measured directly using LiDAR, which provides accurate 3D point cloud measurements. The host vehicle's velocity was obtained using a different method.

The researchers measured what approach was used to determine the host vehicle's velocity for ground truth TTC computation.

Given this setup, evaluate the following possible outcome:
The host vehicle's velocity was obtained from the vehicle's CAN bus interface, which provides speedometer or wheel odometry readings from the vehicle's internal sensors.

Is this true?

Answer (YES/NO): NO